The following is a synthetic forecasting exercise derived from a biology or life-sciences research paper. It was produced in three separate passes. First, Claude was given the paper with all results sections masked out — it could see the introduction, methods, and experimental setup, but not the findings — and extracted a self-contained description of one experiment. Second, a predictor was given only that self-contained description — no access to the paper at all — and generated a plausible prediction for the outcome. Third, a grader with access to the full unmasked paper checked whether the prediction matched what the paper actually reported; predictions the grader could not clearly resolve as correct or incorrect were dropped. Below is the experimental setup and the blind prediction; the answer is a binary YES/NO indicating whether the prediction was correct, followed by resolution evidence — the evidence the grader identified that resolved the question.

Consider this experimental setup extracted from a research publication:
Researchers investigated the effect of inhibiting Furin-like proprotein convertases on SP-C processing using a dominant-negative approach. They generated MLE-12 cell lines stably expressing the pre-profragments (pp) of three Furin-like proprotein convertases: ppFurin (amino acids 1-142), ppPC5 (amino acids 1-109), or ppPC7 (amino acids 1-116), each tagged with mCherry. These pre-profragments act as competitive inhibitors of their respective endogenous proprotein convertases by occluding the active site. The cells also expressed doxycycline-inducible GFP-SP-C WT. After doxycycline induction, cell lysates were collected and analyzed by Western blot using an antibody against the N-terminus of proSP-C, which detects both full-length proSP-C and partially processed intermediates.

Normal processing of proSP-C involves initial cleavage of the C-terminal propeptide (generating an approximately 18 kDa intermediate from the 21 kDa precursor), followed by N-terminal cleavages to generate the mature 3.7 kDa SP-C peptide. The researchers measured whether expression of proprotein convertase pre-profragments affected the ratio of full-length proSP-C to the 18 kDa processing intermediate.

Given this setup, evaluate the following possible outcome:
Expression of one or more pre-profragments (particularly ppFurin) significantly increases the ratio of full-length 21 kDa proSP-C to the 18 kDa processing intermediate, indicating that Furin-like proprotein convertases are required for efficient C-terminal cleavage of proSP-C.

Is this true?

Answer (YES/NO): YES